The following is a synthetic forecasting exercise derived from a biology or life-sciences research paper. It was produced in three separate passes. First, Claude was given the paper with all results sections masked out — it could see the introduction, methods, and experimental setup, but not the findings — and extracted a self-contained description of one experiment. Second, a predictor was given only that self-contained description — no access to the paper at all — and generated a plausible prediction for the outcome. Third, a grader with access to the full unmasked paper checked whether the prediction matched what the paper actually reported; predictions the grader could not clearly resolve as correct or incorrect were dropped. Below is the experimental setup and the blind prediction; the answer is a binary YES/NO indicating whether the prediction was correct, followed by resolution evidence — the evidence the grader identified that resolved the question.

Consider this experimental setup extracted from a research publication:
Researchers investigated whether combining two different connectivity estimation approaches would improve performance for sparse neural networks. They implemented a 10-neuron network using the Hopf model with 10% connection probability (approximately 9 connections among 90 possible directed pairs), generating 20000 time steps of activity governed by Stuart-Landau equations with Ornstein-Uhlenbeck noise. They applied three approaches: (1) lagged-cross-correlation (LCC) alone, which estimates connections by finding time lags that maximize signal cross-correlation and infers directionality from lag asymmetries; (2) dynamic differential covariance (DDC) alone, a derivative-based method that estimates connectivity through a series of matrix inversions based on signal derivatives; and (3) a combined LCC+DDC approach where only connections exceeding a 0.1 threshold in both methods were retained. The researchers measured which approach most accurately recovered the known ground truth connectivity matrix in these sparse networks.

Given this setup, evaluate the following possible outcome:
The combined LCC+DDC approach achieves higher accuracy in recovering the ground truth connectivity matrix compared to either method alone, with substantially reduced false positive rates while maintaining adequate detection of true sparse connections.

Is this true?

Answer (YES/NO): NO